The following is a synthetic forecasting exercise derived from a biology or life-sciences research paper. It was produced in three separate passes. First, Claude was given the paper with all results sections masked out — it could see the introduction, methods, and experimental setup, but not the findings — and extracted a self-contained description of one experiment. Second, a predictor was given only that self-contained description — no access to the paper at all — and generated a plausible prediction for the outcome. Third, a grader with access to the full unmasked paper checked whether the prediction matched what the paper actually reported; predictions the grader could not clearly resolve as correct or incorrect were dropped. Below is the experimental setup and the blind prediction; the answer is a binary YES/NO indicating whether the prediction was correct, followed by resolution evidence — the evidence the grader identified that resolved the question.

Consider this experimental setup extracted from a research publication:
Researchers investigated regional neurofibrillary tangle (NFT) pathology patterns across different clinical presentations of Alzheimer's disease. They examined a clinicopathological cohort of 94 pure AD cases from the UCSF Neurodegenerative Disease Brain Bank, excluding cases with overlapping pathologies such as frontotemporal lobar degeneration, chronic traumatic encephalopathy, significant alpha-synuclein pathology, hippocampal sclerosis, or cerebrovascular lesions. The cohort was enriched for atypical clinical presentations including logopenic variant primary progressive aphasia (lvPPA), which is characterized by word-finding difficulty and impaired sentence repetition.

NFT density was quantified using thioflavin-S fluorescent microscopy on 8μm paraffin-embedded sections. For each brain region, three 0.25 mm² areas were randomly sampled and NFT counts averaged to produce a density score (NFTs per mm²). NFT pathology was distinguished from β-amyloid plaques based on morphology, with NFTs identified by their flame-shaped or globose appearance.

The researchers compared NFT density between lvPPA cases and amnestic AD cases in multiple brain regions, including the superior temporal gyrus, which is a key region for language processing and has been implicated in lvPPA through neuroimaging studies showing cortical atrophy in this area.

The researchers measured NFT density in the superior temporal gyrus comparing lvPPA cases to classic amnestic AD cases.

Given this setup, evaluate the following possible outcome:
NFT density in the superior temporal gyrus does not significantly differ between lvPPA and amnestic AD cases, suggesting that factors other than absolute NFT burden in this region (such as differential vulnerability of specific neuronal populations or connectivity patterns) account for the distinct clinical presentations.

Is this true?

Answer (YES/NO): NO